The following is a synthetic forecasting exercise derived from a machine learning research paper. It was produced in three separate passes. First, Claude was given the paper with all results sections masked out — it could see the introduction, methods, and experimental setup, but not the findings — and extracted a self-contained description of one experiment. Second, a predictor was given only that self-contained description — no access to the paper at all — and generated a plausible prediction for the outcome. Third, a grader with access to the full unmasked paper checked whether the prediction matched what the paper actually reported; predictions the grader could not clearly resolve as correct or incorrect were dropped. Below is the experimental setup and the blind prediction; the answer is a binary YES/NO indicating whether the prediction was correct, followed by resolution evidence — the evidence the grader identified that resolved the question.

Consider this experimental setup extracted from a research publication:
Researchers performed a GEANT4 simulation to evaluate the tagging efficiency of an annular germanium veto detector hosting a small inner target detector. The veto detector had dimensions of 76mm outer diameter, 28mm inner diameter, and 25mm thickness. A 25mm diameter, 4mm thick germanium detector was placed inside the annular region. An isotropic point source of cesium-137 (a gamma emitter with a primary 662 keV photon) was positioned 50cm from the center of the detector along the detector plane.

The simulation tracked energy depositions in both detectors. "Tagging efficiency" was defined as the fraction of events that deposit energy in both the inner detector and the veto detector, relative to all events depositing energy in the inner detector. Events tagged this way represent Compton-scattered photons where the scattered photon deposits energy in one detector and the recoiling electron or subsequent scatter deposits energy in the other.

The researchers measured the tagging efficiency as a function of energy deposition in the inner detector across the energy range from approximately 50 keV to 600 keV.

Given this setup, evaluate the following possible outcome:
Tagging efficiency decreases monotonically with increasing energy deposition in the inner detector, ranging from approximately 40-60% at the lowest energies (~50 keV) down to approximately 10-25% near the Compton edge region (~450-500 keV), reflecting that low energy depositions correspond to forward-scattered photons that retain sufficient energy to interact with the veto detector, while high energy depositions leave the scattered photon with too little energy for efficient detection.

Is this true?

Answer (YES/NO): NO